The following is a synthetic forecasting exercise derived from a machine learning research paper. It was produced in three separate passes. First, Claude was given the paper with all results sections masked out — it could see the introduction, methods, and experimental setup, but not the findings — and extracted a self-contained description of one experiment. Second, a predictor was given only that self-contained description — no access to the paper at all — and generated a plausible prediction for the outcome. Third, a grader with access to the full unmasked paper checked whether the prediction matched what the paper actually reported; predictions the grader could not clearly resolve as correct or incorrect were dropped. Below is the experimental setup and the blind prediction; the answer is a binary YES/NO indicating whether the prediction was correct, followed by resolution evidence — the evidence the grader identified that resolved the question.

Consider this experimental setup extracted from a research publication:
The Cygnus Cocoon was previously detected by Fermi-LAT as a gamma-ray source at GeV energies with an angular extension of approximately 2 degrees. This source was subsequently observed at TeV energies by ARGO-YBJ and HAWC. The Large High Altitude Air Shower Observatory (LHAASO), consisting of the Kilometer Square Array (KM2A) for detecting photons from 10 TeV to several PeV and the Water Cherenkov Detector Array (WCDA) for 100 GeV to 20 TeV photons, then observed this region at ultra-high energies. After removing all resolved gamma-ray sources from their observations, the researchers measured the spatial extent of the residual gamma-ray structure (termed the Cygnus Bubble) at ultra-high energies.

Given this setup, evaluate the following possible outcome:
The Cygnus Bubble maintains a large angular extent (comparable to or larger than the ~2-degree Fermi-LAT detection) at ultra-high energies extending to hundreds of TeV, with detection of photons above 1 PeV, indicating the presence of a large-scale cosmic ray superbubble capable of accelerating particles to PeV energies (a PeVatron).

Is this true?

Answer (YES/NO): YES